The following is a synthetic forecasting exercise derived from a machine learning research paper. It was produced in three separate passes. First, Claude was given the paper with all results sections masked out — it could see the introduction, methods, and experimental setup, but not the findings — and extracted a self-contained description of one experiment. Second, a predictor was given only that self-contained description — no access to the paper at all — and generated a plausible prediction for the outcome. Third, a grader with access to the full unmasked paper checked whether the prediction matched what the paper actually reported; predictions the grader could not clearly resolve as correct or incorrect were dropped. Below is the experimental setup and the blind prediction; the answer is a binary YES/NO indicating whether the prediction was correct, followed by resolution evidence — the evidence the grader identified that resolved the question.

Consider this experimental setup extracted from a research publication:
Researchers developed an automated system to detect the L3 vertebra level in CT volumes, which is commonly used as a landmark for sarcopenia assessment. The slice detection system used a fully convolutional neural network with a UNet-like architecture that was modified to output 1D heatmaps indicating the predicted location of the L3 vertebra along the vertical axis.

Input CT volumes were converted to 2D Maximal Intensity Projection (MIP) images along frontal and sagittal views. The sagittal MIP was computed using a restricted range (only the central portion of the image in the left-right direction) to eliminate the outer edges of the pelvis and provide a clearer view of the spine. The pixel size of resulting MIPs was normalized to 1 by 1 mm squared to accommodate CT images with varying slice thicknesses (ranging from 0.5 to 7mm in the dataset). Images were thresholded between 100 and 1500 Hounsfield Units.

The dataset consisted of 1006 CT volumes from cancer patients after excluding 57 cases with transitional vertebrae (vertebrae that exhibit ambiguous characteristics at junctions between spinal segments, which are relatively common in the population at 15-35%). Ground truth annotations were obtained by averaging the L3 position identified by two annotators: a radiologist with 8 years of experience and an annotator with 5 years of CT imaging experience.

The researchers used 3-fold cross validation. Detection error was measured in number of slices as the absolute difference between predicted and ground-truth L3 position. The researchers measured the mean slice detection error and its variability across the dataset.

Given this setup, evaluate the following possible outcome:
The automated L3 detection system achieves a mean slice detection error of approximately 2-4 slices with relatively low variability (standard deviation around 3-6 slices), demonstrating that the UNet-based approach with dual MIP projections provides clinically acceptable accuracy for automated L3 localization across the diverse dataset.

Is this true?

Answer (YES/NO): NO